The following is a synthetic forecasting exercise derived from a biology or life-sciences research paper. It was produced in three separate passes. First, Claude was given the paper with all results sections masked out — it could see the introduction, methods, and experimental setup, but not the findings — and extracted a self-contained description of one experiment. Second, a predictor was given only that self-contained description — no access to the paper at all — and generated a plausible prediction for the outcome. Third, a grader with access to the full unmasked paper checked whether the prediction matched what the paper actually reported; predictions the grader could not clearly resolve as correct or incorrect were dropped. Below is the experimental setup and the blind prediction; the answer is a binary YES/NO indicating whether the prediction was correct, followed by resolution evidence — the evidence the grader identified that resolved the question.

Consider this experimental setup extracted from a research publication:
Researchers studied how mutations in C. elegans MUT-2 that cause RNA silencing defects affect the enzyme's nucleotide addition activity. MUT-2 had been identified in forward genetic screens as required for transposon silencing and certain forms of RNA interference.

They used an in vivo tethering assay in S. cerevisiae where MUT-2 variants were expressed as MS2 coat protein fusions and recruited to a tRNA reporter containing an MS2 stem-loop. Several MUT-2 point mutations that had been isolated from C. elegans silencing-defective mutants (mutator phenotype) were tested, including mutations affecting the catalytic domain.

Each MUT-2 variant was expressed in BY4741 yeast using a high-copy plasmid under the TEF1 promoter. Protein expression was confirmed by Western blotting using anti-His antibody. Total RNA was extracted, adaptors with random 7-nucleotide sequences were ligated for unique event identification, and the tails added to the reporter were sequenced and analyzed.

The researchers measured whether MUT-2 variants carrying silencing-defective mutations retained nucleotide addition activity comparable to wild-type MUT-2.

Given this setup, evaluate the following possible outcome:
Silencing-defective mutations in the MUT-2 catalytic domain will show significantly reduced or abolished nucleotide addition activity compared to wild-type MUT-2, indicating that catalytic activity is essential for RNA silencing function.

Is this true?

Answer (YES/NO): YES